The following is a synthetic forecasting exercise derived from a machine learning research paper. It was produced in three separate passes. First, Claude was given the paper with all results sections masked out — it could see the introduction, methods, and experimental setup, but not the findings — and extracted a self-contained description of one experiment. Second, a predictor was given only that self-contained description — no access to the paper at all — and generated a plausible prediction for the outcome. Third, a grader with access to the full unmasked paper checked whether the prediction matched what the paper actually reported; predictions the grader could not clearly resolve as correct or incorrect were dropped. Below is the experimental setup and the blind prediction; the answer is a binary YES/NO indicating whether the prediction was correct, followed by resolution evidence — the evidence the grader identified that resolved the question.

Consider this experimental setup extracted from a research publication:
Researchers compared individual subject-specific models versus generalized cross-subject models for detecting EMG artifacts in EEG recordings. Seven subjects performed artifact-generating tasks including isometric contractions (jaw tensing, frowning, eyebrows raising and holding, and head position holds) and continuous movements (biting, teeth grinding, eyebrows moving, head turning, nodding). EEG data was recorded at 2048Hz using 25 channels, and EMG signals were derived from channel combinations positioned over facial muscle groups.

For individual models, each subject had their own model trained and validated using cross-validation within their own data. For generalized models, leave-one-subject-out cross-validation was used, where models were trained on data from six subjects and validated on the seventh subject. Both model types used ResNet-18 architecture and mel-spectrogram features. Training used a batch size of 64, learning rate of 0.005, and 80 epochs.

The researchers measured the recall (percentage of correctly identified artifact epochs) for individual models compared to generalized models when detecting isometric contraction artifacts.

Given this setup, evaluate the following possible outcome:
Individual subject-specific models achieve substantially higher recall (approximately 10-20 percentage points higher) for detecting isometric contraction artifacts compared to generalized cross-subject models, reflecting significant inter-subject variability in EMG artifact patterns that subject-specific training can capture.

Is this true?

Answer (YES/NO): NO